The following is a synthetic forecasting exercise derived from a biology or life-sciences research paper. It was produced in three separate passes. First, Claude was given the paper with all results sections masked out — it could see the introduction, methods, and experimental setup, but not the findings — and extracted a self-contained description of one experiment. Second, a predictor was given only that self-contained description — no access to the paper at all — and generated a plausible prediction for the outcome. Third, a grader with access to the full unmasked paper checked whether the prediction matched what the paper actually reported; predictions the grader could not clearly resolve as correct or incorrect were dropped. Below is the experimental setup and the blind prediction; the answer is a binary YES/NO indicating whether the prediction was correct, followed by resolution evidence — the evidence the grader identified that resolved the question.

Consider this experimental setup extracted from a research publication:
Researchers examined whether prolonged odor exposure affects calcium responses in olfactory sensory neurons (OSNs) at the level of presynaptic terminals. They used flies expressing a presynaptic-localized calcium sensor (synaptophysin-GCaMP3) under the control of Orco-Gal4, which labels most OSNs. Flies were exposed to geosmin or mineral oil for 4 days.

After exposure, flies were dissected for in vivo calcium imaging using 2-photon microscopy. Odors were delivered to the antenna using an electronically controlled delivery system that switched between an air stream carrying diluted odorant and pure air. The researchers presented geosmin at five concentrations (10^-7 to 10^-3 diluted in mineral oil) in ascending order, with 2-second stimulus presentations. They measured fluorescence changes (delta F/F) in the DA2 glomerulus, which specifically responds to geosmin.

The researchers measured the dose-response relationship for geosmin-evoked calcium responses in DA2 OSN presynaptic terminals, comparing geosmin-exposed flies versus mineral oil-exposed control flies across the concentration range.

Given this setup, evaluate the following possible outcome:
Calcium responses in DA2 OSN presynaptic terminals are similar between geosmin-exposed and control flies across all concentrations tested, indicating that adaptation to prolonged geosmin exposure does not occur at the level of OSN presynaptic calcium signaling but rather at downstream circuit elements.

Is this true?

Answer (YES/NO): YES